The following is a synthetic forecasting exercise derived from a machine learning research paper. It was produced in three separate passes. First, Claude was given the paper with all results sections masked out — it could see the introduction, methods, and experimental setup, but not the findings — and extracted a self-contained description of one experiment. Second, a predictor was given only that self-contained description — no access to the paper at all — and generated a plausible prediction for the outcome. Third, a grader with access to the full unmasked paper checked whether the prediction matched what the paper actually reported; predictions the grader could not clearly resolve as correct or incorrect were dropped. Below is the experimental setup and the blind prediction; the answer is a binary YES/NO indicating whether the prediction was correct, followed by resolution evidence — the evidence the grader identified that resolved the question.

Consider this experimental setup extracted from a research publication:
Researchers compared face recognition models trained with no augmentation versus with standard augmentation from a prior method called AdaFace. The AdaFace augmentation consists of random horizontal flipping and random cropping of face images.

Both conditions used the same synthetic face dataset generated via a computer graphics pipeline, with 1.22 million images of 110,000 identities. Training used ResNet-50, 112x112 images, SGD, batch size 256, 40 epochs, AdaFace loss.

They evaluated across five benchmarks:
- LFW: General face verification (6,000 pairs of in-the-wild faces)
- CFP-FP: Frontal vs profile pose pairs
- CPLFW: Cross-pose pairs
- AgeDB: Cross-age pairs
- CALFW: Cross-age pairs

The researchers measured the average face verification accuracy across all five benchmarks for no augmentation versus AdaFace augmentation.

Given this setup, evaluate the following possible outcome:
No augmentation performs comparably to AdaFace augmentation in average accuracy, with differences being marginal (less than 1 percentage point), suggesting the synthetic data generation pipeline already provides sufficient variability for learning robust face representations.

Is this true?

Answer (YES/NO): NO